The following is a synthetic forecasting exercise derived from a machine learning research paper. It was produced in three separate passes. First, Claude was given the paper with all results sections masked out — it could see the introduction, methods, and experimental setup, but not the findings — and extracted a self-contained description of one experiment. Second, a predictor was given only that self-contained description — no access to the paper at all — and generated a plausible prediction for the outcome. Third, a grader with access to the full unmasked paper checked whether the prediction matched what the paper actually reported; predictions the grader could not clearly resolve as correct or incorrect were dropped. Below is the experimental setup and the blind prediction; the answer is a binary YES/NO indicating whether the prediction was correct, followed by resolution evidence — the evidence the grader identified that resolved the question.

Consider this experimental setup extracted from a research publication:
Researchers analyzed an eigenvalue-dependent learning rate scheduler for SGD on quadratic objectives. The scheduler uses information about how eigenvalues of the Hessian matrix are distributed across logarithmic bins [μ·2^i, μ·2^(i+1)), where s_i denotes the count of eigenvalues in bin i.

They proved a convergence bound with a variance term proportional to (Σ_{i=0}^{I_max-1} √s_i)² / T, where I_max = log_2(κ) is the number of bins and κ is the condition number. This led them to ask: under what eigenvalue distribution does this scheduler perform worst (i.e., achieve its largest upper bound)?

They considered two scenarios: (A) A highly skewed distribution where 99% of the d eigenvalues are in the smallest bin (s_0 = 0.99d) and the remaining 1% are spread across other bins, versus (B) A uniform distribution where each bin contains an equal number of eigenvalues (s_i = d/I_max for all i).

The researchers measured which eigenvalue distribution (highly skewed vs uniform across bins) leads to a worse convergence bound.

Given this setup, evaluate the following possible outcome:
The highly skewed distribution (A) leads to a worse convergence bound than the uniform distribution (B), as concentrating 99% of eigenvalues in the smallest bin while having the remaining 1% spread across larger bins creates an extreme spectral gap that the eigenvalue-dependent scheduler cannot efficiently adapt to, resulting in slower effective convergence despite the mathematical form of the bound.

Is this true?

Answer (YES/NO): NO